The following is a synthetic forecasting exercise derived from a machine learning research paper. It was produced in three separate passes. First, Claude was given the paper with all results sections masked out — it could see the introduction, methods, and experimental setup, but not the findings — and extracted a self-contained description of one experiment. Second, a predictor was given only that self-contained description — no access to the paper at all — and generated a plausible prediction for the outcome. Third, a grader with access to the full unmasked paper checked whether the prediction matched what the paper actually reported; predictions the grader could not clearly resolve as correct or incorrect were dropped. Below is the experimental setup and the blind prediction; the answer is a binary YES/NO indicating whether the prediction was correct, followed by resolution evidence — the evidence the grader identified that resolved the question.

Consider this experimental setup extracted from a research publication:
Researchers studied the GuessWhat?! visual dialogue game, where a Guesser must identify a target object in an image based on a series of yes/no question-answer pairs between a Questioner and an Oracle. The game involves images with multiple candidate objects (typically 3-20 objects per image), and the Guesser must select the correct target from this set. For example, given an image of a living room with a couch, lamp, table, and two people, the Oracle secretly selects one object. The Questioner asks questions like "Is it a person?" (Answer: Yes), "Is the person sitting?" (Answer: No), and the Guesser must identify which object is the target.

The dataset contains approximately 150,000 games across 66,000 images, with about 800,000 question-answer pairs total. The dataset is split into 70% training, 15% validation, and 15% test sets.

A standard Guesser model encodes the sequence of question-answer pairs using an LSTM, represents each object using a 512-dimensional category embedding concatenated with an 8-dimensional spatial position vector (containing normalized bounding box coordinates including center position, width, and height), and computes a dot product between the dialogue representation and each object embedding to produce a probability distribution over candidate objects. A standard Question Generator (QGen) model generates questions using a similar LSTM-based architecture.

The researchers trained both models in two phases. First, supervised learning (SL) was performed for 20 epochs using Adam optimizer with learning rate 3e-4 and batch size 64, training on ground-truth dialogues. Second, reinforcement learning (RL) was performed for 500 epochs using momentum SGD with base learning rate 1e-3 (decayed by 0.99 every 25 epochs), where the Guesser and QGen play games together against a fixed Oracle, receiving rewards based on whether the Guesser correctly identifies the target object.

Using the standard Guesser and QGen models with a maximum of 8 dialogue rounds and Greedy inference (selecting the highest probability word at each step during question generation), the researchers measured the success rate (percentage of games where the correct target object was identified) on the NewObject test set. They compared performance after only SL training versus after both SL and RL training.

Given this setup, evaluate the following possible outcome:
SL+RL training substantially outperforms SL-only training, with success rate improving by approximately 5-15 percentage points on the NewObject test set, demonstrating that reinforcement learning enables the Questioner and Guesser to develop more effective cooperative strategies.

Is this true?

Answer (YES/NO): YES